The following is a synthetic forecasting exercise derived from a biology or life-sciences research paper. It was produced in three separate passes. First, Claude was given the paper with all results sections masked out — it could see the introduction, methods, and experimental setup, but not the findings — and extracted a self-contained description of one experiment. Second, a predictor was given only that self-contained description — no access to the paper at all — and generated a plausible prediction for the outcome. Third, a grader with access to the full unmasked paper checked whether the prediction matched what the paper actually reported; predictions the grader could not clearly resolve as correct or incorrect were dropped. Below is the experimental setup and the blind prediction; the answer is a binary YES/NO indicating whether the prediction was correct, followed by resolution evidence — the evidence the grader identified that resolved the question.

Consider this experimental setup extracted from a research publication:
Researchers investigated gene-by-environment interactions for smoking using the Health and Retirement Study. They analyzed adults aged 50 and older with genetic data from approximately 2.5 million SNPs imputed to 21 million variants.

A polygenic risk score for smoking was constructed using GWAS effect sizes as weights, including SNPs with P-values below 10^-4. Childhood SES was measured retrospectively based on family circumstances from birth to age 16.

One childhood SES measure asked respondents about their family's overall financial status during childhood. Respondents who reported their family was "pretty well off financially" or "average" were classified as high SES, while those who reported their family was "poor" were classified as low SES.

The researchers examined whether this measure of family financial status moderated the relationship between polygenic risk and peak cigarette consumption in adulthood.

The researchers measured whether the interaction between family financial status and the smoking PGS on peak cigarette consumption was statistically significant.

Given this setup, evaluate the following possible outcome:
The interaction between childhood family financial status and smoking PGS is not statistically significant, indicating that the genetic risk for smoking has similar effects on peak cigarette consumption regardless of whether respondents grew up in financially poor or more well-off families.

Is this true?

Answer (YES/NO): NO